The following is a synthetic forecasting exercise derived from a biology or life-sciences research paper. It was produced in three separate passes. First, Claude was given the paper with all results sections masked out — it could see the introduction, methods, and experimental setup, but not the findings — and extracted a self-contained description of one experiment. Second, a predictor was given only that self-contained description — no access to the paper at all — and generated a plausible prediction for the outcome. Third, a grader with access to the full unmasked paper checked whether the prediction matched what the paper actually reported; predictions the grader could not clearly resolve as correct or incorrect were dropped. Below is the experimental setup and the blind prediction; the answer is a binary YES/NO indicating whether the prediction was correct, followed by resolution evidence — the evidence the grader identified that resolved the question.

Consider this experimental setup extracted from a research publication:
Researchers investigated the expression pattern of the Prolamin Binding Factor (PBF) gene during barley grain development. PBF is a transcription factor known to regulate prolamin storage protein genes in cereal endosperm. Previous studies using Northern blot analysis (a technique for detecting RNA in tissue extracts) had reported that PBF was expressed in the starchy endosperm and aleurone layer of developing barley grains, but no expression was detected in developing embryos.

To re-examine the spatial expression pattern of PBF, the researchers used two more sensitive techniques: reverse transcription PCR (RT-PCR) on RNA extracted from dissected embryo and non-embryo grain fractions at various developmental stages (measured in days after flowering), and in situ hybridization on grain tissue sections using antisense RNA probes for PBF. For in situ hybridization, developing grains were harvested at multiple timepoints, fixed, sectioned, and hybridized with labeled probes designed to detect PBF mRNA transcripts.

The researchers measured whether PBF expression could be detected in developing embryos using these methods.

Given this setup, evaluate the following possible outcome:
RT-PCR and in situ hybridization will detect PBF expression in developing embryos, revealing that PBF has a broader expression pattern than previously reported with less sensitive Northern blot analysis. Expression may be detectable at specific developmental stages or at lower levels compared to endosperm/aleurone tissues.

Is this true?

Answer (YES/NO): YES